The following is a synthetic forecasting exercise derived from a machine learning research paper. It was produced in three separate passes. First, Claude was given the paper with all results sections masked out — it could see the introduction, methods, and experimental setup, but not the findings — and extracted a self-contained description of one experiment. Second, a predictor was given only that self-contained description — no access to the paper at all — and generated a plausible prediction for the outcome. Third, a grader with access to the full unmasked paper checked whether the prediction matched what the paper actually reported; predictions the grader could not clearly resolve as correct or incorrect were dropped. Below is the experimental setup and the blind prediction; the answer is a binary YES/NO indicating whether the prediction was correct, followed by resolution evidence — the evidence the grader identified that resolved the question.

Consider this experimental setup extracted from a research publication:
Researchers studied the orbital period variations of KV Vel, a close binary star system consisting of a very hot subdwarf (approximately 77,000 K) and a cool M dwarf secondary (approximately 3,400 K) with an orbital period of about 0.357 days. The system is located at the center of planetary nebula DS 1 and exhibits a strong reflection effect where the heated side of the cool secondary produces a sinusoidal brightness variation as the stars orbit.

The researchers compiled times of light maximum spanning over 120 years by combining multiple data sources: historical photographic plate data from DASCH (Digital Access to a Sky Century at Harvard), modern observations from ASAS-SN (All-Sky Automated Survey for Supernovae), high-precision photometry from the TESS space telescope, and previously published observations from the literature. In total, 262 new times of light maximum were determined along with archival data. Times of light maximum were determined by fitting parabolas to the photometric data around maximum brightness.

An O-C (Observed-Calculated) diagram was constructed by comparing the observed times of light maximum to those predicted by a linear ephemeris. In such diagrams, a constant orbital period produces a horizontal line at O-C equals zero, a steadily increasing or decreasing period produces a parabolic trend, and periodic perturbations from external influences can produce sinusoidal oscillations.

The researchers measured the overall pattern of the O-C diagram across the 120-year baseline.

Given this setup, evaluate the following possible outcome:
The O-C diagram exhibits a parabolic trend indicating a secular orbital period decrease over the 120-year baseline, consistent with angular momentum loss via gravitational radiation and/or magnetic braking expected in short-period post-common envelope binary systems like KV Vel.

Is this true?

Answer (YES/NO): NO